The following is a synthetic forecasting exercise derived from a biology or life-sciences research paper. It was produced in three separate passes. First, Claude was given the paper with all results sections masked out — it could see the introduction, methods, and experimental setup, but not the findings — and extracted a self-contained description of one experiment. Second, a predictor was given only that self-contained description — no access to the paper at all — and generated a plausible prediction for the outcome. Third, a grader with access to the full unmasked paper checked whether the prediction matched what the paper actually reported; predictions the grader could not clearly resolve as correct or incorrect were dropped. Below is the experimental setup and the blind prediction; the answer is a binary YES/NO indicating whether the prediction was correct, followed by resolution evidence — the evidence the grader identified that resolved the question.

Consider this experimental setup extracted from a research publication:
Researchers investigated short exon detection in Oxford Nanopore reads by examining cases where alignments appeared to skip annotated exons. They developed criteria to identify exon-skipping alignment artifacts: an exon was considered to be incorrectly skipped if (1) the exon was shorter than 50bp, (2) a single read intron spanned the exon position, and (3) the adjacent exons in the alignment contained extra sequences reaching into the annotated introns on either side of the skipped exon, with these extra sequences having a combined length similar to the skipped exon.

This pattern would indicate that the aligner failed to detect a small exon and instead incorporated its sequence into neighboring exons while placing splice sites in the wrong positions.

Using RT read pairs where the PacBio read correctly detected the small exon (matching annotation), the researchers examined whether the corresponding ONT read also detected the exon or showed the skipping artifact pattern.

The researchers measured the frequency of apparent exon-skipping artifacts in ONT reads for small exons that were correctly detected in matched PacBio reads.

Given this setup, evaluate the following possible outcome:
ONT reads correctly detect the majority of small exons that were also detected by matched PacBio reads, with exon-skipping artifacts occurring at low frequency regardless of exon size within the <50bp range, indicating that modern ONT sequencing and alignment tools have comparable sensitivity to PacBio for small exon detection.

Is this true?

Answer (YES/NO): NO